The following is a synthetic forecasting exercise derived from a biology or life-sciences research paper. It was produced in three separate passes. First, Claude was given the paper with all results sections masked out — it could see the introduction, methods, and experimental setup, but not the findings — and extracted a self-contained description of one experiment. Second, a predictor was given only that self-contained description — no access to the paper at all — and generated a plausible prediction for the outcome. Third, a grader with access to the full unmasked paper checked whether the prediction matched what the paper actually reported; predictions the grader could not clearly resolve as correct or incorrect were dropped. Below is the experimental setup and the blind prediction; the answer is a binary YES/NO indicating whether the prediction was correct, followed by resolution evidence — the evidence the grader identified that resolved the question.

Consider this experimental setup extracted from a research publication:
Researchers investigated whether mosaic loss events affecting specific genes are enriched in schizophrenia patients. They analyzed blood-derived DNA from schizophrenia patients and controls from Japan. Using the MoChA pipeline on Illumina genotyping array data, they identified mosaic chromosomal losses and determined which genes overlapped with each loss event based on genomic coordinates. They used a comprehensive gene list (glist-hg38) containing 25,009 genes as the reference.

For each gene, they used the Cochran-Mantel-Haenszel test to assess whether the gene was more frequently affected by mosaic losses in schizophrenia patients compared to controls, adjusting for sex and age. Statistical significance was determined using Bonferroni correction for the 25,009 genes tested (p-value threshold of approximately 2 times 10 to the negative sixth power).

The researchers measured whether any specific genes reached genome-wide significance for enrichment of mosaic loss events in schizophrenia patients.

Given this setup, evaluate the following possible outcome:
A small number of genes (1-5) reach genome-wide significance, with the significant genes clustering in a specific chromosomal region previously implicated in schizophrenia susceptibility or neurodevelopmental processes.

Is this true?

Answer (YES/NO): NO